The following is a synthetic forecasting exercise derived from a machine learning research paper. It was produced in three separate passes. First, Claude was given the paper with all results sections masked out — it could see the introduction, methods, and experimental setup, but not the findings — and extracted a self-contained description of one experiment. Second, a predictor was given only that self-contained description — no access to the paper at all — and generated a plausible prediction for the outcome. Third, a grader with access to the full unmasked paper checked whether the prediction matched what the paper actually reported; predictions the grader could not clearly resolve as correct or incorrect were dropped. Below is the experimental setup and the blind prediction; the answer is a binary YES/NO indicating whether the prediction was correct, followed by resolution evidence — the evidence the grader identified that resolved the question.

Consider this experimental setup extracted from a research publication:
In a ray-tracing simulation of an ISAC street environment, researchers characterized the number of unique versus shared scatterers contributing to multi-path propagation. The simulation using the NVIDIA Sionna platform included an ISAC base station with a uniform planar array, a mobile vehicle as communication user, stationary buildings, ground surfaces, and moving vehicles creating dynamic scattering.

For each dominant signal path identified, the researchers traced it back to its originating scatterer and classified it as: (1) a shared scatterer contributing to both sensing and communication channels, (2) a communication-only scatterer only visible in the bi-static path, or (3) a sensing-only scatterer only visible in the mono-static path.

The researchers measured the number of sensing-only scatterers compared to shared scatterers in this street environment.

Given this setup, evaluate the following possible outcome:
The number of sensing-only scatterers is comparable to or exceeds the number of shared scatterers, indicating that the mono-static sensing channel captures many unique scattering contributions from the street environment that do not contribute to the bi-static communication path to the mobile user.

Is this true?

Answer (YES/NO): YES